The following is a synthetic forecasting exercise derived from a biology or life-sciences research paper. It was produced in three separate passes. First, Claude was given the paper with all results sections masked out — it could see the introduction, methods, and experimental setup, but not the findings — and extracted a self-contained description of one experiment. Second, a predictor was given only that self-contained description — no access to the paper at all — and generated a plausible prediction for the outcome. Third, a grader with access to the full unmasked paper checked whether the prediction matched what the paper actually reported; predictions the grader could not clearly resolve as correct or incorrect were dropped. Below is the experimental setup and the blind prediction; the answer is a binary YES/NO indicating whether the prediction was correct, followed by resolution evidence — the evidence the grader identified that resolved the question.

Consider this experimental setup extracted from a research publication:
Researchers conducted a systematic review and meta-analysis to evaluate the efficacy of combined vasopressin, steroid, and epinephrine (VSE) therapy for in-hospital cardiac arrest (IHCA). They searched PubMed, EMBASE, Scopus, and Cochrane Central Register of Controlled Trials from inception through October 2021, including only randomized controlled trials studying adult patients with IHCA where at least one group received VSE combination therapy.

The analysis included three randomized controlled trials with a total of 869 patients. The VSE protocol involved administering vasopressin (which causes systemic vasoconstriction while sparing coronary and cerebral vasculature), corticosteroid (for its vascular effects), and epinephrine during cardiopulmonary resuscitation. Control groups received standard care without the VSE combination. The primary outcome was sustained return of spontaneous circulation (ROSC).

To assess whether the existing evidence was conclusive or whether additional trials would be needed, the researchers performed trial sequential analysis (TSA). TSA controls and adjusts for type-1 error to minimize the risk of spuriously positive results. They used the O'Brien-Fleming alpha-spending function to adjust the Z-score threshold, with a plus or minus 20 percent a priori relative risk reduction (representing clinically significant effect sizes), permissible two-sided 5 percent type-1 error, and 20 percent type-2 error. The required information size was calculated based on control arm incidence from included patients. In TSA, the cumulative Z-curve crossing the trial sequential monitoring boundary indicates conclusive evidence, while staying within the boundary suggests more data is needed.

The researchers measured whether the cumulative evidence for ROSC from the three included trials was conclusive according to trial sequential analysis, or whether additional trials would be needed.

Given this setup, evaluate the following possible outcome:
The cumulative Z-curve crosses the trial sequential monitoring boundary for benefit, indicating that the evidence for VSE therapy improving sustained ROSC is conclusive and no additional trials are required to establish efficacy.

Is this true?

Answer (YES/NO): YES